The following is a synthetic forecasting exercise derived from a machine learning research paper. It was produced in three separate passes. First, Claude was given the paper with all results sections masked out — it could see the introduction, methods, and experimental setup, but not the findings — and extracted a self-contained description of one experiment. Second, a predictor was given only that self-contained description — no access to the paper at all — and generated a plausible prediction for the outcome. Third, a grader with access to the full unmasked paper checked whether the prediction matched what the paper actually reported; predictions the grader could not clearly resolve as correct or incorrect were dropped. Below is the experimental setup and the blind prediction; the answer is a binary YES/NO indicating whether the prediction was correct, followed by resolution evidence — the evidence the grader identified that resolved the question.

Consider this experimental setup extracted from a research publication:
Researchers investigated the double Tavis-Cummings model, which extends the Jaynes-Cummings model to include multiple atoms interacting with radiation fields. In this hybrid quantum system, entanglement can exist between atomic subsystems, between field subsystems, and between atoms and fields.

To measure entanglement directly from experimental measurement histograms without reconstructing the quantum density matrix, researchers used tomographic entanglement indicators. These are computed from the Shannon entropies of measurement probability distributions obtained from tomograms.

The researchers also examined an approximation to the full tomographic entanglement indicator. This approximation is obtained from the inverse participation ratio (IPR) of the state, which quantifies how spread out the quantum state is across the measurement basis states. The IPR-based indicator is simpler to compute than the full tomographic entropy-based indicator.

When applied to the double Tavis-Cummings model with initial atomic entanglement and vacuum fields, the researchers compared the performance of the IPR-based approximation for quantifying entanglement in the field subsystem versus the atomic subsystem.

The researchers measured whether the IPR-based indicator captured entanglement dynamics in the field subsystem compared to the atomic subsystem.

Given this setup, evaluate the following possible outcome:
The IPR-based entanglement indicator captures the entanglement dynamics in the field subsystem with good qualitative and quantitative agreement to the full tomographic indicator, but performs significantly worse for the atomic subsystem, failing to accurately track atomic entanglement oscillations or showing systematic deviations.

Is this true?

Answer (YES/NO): YES